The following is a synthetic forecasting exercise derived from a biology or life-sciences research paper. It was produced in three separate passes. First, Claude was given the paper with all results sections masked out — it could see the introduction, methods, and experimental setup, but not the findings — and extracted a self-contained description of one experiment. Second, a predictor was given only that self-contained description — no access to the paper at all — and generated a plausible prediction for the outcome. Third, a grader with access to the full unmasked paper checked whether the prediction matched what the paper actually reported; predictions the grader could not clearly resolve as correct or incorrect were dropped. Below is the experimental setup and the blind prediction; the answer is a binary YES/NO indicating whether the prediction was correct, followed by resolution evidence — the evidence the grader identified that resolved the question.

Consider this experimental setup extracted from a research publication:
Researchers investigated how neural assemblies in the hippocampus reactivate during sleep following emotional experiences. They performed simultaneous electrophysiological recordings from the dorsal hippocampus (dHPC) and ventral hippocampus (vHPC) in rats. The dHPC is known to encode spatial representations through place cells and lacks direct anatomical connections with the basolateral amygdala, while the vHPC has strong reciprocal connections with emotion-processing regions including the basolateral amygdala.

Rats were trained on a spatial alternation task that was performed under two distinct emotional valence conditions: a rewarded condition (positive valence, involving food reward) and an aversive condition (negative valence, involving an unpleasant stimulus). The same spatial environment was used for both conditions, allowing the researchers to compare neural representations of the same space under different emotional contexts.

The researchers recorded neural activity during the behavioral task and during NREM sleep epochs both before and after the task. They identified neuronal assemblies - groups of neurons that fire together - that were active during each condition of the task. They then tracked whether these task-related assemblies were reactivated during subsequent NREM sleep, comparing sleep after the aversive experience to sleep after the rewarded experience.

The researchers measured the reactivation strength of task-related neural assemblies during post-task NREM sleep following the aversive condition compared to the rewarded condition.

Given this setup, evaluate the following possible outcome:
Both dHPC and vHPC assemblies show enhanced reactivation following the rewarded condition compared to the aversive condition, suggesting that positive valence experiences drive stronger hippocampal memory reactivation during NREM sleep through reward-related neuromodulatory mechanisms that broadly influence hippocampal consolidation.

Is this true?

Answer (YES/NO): NO